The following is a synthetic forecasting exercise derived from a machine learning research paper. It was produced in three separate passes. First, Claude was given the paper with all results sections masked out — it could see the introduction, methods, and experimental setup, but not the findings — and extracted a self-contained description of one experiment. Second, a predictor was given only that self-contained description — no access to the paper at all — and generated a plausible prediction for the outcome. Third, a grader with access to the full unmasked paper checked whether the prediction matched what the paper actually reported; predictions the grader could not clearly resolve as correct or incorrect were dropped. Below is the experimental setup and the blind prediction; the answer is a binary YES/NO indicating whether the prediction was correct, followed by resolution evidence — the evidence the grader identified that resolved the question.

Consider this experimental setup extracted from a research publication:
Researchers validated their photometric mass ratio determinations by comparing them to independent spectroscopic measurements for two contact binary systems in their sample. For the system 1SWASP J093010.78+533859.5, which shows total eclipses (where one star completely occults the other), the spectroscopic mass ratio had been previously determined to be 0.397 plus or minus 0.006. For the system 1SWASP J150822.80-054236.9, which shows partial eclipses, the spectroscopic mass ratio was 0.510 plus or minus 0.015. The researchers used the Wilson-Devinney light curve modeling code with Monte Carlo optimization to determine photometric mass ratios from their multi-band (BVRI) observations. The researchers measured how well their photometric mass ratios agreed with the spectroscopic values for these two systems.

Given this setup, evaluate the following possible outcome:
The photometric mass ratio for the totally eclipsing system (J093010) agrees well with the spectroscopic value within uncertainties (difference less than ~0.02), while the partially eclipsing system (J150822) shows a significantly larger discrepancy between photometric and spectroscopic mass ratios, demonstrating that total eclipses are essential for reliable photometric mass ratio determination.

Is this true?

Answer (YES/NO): NO